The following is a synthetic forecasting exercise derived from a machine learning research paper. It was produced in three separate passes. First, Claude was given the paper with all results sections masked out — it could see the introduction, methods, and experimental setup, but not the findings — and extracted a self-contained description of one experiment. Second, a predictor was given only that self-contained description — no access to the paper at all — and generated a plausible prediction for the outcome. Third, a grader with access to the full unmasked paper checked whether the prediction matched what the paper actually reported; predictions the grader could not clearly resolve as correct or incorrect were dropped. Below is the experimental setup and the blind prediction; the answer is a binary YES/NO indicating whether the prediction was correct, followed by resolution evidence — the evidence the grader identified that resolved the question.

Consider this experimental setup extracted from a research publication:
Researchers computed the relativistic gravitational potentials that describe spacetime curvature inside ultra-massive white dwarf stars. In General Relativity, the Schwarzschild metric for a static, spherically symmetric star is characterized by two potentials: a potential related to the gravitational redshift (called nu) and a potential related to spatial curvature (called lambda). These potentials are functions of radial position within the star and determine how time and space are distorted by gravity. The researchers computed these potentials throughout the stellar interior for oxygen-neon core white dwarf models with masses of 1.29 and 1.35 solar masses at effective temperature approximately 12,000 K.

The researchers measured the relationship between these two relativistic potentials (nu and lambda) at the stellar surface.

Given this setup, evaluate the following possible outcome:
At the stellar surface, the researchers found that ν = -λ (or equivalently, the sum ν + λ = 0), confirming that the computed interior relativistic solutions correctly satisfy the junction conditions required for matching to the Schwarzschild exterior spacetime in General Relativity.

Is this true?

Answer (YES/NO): YES